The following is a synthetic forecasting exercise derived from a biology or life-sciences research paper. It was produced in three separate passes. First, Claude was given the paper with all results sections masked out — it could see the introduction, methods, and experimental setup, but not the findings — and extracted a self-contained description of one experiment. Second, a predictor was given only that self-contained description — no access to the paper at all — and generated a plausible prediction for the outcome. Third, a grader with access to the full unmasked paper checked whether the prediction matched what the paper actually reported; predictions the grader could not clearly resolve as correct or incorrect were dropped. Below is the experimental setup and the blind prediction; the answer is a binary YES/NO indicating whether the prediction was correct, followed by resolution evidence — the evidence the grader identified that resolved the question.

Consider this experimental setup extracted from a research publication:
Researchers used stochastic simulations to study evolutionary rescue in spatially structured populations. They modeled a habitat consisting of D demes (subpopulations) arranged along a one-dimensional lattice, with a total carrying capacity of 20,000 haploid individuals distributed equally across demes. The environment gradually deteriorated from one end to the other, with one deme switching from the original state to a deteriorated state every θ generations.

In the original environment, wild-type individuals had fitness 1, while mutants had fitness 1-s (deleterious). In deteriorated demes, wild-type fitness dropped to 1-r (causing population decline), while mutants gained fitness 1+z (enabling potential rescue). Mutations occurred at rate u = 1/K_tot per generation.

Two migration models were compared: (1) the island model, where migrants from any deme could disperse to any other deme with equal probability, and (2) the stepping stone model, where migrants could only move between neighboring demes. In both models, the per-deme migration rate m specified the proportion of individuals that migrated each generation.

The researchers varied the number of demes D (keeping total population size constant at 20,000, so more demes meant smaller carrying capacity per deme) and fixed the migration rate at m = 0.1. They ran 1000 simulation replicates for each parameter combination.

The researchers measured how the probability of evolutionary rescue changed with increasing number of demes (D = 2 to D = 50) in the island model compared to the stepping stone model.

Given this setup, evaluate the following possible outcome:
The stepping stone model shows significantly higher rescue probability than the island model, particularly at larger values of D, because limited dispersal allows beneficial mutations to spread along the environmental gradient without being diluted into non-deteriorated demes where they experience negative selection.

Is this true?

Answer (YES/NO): NO